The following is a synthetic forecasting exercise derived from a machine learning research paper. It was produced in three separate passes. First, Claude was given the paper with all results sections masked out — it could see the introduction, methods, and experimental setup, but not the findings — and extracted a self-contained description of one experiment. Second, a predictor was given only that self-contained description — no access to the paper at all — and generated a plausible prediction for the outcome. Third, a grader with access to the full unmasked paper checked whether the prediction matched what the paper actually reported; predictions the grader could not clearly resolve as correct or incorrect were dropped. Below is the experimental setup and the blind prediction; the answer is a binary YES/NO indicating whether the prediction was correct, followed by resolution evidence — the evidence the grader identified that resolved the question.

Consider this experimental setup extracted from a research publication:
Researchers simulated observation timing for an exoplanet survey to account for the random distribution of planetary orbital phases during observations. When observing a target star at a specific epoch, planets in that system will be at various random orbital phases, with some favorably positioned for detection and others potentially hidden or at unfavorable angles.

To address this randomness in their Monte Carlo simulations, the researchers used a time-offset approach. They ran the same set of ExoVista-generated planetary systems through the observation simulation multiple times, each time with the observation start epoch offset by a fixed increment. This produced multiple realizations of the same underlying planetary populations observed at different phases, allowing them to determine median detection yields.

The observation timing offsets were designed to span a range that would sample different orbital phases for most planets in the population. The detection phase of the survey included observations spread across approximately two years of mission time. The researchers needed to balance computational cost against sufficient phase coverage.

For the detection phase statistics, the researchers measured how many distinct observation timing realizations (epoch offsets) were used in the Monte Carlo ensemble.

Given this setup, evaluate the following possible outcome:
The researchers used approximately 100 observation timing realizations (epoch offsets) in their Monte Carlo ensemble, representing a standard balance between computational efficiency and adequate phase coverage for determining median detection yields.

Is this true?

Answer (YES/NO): NO